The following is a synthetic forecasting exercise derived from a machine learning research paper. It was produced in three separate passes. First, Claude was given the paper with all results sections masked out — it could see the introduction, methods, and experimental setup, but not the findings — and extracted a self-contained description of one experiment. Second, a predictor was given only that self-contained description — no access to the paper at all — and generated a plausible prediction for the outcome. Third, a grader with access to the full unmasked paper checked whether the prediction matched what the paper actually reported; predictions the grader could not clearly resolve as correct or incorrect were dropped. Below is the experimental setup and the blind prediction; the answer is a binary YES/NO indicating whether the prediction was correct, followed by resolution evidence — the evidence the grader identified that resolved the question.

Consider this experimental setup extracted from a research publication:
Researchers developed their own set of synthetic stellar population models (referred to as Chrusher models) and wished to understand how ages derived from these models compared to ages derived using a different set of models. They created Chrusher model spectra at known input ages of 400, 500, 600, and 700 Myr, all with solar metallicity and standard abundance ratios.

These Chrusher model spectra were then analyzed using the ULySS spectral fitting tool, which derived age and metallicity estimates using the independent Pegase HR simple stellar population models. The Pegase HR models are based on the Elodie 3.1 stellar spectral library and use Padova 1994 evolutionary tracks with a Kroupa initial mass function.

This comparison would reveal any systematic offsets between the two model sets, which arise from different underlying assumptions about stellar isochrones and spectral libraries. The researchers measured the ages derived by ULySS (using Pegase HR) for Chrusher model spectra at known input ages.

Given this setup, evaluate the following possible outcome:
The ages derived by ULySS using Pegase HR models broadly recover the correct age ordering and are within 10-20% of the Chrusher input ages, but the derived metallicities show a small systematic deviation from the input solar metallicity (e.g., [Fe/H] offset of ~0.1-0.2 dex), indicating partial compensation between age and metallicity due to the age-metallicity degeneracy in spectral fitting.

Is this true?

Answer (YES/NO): NO